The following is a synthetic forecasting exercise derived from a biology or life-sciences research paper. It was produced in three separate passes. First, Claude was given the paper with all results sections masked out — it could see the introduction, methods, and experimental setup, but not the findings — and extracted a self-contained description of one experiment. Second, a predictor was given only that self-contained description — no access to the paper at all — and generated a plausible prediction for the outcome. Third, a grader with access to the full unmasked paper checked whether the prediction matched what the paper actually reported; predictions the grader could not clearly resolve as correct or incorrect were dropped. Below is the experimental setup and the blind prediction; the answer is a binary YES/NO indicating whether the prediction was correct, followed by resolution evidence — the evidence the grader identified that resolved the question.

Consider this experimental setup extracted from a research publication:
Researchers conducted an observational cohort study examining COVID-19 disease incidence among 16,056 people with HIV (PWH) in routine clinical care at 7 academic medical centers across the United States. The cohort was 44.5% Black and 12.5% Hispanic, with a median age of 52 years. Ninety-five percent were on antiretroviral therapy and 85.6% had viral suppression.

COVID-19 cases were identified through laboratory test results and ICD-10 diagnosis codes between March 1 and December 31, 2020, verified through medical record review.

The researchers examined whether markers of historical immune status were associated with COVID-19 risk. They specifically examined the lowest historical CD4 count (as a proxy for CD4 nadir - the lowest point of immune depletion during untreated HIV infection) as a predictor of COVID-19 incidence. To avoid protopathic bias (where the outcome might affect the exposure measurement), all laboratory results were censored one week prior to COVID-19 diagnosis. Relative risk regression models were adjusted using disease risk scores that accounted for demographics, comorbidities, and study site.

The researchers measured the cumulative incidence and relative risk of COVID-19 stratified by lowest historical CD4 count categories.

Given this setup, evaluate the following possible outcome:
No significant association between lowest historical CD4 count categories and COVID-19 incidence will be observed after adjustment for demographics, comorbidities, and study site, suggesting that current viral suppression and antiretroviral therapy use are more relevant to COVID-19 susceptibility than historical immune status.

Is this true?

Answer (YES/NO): NO